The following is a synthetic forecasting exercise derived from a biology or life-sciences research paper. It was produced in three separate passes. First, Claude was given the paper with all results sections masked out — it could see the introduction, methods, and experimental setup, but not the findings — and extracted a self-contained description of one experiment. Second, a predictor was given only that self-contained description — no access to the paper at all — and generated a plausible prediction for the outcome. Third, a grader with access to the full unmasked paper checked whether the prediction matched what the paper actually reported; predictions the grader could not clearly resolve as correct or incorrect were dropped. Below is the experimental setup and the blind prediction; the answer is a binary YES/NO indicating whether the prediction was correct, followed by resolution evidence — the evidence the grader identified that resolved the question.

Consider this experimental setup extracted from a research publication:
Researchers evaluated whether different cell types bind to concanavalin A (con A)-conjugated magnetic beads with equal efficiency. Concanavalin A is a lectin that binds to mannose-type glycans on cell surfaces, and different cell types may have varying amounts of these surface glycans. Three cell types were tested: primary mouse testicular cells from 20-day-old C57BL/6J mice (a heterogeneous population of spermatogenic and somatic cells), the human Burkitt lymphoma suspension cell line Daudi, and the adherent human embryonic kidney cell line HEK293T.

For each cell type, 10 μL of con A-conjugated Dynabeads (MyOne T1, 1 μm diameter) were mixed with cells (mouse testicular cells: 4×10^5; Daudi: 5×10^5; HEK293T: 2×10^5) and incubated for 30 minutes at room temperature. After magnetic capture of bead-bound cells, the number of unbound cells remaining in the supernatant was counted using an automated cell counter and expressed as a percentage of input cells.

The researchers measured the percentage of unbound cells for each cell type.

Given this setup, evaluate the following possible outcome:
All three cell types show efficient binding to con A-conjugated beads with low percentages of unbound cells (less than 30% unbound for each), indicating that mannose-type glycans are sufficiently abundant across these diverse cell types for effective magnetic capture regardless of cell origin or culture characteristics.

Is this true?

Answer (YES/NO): YES